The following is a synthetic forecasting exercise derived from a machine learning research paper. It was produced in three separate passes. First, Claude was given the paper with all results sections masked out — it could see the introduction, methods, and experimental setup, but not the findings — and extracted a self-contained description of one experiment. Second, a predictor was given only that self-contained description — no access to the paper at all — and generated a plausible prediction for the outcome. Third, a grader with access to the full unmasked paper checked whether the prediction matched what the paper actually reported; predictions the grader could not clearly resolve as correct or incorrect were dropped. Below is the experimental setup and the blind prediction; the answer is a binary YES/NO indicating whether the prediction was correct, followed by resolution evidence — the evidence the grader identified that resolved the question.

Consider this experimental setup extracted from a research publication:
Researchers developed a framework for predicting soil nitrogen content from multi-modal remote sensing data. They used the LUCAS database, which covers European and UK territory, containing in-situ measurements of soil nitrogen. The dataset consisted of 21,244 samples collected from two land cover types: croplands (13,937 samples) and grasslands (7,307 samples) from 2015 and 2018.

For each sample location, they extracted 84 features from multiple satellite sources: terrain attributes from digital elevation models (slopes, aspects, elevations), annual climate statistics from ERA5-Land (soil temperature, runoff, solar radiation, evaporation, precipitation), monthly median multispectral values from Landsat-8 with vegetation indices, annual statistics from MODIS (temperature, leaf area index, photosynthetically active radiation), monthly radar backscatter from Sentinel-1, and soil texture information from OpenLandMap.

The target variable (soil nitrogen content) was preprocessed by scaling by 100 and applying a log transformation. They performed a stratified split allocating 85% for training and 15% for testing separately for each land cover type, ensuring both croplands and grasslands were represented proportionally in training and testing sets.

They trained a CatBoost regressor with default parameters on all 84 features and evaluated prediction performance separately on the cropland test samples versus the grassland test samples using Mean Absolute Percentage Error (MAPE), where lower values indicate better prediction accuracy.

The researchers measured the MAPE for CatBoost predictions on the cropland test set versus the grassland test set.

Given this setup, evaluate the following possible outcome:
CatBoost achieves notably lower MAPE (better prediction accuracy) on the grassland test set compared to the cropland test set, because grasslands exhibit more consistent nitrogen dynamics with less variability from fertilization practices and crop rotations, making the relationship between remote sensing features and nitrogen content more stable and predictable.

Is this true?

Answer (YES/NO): NO